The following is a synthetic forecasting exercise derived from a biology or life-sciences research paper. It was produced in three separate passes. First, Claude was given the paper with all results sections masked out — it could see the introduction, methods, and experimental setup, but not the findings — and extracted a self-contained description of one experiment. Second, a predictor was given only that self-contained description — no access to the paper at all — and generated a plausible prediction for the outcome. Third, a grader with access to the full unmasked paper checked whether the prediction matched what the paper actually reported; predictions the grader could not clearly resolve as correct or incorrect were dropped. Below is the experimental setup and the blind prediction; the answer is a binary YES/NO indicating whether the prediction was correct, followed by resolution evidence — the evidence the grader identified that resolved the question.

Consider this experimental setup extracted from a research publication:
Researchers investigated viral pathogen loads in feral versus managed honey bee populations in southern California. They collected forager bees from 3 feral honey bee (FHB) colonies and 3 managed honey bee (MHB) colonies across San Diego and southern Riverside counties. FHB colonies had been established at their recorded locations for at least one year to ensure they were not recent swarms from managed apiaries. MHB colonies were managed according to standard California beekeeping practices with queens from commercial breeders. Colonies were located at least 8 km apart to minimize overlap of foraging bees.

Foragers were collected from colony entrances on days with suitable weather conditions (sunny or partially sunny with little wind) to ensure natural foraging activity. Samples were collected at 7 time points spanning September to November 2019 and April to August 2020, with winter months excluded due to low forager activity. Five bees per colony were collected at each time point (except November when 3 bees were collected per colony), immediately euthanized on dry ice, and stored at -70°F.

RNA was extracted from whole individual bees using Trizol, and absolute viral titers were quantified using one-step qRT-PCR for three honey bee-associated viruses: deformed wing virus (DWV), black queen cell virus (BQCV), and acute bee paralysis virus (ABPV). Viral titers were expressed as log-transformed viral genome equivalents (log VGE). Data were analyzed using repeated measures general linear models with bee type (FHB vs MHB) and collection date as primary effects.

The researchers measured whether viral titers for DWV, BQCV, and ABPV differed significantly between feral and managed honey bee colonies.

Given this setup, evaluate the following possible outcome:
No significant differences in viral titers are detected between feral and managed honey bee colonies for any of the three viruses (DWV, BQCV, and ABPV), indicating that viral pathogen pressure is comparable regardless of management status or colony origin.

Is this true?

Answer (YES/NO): YES